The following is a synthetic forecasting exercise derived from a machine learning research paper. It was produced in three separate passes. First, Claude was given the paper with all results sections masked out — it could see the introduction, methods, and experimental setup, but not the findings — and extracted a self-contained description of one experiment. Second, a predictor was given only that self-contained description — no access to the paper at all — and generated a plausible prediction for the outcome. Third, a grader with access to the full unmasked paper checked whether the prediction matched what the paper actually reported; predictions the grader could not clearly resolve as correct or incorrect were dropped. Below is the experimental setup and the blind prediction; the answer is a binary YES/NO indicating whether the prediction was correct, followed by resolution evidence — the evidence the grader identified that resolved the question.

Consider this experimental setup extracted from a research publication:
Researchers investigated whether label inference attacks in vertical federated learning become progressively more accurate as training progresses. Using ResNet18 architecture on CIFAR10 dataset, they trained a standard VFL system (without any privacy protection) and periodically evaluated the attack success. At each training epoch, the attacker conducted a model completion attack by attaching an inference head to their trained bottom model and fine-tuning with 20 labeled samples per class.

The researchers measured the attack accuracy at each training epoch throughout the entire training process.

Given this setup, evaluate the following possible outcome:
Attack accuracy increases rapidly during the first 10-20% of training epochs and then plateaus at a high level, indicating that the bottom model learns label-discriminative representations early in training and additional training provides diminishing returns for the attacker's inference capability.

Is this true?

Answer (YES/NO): NO